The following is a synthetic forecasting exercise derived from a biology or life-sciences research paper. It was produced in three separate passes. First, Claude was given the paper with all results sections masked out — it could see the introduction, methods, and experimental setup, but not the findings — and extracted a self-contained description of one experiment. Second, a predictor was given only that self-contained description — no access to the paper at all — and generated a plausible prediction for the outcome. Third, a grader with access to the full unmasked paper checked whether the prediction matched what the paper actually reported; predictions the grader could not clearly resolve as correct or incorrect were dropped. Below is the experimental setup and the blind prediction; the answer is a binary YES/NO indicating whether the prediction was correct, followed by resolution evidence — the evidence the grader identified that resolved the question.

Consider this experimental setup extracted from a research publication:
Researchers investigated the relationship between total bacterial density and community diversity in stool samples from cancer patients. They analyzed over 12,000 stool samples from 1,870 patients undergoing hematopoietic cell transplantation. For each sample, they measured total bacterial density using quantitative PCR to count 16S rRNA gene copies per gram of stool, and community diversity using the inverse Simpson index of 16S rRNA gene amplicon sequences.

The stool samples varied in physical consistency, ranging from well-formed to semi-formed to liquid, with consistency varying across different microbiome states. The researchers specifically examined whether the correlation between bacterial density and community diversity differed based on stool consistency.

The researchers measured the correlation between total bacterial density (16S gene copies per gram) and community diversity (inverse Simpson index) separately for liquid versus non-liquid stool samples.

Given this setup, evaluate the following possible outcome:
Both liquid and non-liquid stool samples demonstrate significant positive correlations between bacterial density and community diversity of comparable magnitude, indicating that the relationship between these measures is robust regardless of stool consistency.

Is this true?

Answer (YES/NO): NO